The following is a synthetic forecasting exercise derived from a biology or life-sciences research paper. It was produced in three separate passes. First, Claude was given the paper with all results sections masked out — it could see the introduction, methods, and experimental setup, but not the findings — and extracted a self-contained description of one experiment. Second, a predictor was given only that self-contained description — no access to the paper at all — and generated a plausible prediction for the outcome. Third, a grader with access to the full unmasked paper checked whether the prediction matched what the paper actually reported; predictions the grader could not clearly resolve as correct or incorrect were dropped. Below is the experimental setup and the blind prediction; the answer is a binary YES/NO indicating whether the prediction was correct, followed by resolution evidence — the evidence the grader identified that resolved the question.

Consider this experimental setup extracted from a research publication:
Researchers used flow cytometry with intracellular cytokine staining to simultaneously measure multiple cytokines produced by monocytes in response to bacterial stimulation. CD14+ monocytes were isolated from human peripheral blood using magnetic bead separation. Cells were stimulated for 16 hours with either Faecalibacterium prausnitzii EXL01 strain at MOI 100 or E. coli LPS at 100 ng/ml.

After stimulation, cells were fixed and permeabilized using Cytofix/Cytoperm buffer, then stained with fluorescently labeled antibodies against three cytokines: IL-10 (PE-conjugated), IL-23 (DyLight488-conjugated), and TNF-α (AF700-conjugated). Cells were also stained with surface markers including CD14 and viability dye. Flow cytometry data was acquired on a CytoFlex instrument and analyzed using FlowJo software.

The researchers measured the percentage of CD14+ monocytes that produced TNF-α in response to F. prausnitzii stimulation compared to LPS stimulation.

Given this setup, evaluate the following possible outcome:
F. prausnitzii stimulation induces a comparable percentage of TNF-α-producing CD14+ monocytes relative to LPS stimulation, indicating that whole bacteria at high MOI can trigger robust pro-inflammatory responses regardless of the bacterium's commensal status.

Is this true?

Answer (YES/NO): NO